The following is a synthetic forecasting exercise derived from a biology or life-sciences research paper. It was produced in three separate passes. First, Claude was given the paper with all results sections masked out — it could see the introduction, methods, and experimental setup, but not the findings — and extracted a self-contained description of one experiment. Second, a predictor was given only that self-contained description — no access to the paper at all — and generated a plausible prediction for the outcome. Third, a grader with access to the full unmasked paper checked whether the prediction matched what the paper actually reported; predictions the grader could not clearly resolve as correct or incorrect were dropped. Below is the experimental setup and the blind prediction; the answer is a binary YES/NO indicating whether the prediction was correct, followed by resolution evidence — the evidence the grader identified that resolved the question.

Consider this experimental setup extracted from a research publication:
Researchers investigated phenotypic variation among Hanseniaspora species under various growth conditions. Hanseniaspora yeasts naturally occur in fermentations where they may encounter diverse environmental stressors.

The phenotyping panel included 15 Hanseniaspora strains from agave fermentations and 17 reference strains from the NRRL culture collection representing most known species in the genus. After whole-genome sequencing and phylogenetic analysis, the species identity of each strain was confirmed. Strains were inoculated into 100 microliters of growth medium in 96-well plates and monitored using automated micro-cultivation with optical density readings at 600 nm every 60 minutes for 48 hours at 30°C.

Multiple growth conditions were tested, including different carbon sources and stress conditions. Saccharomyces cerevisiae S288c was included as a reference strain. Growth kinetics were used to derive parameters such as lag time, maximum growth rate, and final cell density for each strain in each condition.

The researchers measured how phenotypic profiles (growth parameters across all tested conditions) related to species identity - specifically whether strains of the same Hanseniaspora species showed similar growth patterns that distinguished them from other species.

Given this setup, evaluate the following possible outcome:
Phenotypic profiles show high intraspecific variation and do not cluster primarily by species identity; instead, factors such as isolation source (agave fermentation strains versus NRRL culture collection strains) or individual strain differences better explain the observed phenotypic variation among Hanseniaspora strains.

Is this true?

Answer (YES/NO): NO